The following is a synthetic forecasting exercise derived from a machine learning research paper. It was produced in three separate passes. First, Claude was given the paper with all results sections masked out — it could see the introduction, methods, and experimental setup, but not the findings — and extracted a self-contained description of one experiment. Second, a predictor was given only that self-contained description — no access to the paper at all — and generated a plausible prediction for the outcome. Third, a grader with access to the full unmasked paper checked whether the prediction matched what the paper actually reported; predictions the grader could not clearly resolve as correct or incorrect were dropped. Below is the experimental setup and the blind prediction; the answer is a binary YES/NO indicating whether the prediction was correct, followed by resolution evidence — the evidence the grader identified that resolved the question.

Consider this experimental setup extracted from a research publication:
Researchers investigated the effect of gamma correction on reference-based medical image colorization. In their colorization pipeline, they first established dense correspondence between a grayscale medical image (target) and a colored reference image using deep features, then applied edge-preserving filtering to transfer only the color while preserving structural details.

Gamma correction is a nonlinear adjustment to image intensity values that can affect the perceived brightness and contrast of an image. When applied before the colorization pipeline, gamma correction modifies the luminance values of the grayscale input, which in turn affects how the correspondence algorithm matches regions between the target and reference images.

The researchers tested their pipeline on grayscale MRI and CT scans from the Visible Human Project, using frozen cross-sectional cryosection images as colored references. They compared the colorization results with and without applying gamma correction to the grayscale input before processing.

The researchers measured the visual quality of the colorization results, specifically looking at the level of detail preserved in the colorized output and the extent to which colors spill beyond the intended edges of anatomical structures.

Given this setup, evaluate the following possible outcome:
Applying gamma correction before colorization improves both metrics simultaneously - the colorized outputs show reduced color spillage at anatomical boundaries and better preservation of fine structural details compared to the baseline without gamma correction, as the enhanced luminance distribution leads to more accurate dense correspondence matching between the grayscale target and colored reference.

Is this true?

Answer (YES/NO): YES